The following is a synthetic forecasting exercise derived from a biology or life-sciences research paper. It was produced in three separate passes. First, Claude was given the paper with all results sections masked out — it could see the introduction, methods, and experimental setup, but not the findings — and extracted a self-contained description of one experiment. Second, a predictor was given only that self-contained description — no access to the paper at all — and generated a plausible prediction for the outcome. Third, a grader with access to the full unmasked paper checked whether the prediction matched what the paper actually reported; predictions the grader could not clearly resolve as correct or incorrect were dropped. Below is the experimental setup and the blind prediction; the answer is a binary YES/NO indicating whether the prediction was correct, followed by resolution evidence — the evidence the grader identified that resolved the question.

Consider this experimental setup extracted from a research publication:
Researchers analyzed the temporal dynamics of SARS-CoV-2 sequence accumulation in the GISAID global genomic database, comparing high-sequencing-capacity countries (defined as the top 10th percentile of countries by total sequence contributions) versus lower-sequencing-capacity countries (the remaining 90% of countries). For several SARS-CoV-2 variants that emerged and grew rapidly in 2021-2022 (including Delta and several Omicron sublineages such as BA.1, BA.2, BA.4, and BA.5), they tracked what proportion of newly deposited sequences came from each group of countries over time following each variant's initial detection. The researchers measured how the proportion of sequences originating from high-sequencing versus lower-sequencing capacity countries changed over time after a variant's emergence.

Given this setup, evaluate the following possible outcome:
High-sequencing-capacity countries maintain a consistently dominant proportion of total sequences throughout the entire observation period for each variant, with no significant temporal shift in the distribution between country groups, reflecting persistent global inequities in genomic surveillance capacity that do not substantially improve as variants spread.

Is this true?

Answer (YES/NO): NO